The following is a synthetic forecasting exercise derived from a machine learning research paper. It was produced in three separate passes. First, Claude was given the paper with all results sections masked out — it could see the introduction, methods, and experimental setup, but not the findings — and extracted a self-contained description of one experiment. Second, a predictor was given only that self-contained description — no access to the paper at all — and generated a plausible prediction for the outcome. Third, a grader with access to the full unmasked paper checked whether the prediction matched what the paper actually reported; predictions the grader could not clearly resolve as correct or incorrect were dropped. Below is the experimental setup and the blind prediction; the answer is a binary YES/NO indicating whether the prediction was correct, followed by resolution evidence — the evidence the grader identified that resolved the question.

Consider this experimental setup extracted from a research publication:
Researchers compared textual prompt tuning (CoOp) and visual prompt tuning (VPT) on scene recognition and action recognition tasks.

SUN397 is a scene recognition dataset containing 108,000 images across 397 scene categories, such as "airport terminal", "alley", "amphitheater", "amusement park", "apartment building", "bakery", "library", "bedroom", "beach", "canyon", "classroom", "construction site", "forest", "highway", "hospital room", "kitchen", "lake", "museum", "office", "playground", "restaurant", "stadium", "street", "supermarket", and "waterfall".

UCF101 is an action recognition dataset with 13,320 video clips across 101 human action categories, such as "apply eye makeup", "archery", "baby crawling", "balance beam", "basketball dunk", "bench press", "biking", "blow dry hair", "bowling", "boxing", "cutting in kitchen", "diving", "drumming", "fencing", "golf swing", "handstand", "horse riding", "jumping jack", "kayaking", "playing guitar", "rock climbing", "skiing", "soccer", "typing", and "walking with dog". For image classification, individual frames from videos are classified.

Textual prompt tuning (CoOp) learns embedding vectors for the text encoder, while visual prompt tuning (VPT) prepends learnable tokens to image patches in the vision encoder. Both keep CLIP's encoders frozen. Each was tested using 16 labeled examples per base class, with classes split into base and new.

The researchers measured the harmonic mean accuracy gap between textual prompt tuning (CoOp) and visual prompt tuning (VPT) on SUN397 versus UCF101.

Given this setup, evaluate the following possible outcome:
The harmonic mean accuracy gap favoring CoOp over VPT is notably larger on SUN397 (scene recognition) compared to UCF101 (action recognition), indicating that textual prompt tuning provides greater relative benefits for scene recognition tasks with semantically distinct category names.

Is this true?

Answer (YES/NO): NO